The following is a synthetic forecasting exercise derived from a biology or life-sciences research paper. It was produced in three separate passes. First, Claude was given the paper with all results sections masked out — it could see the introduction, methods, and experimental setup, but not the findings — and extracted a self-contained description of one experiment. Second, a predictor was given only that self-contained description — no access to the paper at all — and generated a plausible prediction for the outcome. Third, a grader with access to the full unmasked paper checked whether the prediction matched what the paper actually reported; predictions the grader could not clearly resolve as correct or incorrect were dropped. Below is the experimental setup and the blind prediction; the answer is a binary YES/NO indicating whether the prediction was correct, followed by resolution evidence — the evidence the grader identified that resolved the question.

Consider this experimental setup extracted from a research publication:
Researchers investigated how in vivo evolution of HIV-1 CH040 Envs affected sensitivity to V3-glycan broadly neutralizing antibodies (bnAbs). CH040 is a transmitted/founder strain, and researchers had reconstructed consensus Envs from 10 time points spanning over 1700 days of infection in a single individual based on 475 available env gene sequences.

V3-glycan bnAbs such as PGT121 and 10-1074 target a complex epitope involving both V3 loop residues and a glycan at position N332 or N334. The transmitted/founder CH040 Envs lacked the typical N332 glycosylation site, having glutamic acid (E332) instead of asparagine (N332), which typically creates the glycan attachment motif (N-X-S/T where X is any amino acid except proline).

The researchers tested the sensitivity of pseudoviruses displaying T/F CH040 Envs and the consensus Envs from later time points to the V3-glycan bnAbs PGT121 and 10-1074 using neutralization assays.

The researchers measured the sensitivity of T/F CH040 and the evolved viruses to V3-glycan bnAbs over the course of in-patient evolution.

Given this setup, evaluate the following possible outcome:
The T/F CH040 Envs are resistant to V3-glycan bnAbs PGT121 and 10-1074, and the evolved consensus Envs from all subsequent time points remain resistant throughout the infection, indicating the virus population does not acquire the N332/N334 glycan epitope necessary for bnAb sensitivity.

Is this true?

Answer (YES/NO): NO